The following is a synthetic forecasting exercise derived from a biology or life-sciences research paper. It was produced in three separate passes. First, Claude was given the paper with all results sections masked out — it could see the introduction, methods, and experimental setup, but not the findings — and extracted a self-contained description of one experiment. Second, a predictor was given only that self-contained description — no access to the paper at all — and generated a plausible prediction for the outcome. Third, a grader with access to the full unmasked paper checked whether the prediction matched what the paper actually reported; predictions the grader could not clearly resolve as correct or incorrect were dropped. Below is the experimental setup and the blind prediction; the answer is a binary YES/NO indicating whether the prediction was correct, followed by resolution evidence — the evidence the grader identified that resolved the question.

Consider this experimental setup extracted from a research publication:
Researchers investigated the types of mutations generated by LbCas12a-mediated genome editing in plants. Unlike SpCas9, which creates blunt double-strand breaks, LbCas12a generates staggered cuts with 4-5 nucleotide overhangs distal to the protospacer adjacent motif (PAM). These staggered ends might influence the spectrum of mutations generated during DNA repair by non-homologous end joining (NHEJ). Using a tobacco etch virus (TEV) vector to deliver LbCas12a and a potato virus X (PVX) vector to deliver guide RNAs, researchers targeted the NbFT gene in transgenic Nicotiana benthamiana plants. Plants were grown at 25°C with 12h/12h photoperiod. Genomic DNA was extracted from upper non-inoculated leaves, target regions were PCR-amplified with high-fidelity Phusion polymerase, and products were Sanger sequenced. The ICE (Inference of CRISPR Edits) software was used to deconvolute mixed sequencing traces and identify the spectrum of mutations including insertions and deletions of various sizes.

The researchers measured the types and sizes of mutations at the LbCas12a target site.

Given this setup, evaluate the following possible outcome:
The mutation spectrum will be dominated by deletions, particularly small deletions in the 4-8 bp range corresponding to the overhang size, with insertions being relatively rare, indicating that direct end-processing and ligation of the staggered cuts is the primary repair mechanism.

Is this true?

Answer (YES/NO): NO